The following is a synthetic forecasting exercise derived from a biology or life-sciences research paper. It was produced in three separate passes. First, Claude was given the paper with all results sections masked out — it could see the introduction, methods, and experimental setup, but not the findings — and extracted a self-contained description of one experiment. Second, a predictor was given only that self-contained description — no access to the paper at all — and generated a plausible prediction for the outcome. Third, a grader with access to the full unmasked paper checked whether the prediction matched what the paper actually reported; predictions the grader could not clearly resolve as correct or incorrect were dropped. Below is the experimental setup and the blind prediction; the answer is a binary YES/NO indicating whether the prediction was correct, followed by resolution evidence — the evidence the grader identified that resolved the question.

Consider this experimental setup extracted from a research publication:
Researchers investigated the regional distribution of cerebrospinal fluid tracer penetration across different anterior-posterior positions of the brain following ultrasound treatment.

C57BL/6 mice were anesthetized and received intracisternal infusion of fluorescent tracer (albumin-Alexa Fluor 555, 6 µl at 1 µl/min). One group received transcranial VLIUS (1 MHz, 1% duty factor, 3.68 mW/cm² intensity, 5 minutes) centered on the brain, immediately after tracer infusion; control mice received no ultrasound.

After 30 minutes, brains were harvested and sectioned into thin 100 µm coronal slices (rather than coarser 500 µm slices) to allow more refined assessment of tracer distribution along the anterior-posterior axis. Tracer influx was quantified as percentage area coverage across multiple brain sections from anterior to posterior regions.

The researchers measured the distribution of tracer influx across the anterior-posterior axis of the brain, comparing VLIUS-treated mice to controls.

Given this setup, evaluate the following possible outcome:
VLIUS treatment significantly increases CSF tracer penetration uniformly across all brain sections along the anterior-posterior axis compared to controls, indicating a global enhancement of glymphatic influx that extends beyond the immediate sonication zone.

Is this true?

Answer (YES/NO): YES